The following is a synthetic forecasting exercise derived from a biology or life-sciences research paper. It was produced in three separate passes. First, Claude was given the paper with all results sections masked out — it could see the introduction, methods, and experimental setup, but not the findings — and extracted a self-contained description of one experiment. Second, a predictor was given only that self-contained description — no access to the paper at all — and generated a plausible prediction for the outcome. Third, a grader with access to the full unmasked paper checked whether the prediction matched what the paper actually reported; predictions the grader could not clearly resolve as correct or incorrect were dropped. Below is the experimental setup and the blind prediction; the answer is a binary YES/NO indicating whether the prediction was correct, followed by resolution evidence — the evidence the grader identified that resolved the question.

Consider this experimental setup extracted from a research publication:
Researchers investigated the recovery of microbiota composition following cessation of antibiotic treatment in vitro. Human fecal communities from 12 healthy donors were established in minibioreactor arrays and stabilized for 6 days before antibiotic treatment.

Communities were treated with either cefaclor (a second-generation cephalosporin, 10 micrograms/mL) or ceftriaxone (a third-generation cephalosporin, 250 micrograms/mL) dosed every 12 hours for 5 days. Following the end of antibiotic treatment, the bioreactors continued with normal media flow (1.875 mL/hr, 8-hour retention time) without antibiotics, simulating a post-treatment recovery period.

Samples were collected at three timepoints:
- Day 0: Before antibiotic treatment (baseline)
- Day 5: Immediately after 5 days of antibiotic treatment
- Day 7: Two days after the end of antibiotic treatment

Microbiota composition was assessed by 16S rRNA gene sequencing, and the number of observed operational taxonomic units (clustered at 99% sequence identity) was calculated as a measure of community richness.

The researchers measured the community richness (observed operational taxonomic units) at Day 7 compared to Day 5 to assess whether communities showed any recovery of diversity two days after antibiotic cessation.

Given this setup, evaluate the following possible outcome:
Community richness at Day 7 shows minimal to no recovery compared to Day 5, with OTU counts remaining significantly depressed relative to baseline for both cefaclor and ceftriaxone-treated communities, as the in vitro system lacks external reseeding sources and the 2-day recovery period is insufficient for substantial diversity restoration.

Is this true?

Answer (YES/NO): YES